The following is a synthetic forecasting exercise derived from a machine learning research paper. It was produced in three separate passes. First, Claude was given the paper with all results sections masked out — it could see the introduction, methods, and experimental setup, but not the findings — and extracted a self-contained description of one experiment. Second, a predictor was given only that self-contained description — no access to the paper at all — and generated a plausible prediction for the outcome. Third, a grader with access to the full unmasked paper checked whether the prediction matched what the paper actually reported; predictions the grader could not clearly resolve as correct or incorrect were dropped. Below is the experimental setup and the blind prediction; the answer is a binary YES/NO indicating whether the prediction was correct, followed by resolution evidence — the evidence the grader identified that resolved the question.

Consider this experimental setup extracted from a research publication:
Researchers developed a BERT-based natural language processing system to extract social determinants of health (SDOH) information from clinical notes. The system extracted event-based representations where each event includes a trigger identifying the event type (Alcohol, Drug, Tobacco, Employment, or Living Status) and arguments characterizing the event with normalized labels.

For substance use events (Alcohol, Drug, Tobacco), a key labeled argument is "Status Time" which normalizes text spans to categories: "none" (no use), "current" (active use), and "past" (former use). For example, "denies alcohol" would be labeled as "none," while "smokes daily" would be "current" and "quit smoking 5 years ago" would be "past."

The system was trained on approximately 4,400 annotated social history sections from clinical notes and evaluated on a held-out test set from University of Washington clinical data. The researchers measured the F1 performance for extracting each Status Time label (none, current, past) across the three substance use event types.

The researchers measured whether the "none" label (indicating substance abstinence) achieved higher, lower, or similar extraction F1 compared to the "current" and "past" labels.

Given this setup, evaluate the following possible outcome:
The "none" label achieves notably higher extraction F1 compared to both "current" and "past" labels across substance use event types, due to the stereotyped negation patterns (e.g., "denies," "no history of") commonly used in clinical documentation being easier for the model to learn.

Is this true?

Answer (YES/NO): YES